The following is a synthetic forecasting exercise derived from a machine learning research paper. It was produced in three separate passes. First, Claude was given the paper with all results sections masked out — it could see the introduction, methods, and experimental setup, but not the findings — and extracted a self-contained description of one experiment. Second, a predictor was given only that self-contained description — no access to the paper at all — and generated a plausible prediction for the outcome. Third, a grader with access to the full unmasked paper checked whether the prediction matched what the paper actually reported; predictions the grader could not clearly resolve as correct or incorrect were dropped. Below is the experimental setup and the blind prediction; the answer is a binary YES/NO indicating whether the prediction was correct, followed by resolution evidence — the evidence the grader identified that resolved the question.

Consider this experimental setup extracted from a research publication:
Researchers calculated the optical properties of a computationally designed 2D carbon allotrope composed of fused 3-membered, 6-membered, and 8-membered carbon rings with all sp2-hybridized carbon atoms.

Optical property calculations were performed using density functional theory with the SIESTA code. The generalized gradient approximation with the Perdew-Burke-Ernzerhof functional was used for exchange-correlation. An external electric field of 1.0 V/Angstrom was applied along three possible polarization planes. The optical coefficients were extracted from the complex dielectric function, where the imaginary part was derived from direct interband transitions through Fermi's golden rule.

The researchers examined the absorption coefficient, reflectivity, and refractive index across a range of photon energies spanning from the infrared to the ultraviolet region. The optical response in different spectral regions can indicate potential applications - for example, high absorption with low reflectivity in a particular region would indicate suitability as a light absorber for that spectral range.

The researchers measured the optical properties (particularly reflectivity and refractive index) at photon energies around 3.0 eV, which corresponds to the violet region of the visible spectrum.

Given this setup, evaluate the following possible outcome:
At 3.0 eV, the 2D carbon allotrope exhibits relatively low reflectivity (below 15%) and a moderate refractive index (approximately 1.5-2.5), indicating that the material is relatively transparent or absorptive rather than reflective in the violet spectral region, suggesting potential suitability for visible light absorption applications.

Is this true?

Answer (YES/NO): NO